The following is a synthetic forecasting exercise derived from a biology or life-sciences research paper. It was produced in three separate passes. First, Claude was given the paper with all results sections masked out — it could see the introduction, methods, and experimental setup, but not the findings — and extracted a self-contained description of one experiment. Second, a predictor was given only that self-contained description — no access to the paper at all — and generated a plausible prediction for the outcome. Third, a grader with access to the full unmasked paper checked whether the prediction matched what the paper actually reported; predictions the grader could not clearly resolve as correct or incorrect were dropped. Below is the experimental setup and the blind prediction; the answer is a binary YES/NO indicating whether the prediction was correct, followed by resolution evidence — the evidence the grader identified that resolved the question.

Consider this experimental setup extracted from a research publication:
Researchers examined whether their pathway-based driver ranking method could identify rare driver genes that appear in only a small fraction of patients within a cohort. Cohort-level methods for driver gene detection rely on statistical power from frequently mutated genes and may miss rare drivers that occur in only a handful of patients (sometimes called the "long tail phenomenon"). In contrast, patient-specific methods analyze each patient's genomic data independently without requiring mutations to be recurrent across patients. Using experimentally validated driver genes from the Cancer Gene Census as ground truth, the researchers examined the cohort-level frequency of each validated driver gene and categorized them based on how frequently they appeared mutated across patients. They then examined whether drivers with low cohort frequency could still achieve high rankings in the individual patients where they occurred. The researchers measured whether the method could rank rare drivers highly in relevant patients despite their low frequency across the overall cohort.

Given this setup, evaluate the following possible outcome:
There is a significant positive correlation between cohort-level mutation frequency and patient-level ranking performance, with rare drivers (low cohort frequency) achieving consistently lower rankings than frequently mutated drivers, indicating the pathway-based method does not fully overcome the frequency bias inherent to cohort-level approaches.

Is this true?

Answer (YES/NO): NO